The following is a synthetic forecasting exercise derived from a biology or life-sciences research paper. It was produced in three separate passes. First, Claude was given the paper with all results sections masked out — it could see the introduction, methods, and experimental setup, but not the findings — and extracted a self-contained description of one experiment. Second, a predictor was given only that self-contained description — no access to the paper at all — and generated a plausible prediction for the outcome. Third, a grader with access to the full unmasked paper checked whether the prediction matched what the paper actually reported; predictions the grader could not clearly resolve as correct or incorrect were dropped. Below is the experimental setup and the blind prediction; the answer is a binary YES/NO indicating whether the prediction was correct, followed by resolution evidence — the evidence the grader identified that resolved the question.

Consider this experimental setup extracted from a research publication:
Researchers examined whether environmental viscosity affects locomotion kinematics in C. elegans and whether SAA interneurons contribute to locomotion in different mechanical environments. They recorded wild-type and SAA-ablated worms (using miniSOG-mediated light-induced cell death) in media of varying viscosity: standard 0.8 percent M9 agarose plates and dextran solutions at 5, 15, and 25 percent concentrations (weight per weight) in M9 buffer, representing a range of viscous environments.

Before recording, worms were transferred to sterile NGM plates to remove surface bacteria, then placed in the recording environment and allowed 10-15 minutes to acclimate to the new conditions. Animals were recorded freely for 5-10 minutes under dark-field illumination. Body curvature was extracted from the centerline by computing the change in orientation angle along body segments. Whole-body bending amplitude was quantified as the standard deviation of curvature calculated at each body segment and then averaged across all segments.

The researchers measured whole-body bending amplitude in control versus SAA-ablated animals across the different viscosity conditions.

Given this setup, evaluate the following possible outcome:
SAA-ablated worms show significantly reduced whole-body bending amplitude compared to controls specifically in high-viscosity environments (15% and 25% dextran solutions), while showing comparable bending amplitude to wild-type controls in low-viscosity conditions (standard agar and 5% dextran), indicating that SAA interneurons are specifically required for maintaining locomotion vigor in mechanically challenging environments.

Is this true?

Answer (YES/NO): NO